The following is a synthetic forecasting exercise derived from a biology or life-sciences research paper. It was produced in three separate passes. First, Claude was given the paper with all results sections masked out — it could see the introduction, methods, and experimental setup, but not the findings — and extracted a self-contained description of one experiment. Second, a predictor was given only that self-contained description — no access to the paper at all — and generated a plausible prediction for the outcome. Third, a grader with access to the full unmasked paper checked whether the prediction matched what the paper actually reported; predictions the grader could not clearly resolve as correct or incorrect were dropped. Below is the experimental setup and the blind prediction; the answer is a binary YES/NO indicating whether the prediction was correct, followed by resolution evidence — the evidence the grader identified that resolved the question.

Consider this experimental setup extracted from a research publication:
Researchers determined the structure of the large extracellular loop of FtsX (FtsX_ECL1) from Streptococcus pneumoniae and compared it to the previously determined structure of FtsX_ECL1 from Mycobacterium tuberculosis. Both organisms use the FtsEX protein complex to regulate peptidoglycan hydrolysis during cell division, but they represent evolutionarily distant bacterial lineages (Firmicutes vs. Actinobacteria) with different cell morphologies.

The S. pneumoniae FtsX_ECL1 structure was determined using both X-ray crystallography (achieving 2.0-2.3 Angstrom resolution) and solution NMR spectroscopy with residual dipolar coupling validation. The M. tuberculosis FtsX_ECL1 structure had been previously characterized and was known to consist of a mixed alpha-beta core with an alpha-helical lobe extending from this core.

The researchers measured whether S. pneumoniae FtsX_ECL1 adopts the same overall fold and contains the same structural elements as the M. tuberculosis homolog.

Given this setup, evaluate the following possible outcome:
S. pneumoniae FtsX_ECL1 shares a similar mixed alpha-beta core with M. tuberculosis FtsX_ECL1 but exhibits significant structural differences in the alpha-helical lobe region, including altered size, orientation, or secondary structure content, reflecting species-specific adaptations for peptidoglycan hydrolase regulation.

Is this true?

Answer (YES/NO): NO